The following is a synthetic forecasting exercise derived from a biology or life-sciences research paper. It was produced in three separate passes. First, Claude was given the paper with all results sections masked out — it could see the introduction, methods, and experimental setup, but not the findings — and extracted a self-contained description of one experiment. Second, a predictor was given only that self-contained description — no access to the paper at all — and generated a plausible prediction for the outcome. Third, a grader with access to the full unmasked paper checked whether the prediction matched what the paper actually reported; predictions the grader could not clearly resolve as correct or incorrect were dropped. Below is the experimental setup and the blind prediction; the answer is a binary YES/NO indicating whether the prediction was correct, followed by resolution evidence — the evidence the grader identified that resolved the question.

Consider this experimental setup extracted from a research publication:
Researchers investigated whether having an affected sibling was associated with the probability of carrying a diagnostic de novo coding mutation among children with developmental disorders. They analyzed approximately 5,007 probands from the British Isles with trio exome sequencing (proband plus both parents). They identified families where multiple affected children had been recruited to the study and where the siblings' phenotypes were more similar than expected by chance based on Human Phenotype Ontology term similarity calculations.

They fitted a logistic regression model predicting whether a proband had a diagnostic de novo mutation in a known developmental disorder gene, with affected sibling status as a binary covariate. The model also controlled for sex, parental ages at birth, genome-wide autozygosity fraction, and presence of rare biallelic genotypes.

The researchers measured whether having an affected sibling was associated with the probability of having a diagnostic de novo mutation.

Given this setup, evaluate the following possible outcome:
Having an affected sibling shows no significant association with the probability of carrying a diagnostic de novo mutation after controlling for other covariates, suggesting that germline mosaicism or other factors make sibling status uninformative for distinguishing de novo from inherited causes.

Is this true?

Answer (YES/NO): NO